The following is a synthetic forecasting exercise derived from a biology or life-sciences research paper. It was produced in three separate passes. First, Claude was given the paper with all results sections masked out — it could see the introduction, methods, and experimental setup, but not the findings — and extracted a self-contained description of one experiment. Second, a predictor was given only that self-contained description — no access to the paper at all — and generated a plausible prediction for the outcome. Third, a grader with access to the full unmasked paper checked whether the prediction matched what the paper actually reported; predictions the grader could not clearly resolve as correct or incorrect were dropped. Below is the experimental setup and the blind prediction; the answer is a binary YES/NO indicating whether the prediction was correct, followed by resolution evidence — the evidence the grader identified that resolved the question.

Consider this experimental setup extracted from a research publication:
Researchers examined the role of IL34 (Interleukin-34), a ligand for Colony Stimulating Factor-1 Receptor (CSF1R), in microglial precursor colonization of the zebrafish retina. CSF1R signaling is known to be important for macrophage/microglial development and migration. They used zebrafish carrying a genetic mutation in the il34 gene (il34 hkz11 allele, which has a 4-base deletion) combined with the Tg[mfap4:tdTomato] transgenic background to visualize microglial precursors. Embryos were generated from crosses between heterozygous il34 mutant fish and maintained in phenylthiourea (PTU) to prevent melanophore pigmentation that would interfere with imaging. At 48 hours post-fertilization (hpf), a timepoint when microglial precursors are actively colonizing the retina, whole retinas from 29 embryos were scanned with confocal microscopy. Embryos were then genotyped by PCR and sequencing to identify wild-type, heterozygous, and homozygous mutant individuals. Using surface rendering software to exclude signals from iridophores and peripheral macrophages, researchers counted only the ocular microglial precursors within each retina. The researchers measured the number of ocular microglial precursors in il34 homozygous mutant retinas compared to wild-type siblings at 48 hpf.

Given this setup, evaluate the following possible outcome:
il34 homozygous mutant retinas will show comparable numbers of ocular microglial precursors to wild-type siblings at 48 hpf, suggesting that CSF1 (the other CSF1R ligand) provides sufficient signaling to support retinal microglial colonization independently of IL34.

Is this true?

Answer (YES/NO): NO